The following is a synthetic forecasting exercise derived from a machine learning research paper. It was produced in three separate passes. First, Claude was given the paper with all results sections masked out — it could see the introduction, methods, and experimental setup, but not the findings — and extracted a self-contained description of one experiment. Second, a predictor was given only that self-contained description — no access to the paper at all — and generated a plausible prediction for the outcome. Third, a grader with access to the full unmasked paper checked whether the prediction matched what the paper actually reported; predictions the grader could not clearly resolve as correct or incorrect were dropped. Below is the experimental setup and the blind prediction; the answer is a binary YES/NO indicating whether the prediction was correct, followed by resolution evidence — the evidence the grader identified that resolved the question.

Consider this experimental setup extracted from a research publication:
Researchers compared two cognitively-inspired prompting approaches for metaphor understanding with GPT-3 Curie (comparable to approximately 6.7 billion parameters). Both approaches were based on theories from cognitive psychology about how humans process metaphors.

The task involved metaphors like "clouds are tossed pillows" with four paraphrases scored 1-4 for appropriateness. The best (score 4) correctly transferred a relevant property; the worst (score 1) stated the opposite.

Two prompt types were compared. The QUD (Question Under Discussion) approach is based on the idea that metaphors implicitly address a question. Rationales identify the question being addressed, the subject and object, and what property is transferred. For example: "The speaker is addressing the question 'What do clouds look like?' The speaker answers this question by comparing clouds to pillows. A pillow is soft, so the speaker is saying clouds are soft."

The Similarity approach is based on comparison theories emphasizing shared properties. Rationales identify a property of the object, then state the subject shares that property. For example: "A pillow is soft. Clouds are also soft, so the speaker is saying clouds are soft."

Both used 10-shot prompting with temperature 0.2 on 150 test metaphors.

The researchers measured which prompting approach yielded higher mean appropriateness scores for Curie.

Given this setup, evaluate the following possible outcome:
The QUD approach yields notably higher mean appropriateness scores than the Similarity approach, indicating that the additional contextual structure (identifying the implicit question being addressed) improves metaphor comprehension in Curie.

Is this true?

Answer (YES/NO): NO